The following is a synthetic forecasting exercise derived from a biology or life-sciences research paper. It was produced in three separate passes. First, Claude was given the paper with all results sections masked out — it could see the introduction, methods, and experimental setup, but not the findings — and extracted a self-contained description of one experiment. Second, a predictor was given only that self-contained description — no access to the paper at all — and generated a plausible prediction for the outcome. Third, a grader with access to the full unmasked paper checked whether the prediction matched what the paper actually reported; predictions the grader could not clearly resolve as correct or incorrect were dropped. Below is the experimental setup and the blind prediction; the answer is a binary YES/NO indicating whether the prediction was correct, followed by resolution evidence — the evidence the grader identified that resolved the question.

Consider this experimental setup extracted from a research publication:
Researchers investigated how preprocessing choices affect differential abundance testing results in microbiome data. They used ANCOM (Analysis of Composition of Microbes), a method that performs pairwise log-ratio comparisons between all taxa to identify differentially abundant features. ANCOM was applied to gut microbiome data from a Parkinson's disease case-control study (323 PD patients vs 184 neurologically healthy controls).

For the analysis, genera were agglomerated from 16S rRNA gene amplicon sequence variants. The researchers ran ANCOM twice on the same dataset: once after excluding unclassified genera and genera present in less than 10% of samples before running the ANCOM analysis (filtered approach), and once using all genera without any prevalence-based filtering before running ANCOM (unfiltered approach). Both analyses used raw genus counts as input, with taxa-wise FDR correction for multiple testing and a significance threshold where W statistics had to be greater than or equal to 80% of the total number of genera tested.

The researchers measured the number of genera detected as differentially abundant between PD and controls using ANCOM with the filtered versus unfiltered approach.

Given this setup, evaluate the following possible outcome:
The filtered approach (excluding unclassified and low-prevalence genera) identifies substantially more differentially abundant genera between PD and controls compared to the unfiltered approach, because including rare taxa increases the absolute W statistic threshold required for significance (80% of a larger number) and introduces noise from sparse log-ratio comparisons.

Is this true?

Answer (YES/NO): NO